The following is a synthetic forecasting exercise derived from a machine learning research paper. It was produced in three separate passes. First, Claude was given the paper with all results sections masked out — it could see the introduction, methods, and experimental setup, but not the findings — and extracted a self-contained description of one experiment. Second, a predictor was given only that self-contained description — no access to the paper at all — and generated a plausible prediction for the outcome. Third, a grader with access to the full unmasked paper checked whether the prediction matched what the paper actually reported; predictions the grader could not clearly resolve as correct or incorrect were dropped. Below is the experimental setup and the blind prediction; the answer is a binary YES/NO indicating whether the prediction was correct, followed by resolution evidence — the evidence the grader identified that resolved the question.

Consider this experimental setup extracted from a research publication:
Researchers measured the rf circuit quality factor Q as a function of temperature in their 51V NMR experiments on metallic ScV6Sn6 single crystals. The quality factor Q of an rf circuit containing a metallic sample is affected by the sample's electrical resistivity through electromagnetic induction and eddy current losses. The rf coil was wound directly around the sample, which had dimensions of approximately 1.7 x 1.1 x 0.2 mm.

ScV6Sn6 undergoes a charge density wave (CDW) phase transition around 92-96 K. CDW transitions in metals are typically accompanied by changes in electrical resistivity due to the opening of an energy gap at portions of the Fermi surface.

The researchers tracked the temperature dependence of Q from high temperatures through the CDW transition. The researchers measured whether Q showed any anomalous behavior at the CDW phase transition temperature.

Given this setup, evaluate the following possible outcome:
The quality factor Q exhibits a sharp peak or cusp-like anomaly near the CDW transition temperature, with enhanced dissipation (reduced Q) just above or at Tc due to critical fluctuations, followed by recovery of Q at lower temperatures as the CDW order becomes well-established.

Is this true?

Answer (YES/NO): NO